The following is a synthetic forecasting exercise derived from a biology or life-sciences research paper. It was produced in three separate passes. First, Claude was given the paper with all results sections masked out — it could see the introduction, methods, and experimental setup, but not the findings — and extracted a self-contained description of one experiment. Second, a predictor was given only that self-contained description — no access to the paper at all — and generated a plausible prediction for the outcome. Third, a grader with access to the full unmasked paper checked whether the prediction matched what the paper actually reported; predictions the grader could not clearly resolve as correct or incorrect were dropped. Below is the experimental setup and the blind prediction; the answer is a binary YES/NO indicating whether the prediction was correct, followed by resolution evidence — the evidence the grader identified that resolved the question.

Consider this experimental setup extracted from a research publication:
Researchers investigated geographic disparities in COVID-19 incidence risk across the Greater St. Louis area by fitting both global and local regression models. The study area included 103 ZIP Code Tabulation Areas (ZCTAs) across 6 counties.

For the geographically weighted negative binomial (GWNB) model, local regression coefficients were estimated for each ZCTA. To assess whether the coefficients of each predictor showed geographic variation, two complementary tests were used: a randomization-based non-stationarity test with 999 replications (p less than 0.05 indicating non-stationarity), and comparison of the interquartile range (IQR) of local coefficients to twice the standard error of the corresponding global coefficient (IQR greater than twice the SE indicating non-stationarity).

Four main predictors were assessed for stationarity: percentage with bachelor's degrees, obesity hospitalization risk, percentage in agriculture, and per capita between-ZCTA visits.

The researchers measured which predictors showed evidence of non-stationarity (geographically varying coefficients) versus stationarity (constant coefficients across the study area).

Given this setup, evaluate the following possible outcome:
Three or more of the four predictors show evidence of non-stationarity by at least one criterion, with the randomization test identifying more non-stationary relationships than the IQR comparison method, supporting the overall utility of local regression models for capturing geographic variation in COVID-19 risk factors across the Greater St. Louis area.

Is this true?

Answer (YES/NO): NO